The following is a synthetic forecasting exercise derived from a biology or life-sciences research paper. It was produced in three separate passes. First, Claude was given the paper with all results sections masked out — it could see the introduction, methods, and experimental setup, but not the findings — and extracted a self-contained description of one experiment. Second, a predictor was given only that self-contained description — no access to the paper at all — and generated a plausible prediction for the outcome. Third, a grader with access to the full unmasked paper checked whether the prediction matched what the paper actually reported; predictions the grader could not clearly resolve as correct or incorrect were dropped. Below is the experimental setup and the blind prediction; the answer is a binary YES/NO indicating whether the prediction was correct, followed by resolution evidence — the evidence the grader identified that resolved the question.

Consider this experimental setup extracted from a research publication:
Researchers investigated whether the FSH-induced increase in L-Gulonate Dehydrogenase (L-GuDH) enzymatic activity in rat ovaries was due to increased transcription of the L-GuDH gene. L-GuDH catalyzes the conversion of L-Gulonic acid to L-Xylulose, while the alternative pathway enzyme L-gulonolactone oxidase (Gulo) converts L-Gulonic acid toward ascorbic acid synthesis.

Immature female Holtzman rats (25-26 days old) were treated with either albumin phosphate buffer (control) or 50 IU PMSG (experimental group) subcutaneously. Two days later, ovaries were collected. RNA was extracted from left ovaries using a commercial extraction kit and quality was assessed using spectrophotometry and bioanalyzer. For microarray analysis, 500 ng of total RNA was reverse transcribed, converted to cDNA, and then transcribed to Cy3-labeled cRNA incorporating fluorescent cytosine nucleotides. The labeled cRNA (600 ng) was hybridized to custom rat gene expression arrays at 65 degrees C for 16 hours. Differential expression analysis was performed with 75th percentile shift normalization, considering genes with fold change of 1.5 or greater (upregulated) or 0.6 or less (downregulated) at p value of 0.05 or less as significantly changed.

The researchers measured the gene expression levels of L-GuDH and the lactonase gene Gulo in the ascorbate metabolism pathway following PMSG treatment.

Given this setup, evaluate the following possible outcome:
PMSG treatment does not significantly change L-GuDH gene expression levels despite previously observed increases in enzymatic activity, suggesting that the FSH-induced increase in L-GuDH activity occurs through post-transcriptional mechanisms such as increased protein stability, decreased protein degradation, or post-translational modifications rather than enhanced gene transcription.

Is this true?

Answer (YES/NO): YES